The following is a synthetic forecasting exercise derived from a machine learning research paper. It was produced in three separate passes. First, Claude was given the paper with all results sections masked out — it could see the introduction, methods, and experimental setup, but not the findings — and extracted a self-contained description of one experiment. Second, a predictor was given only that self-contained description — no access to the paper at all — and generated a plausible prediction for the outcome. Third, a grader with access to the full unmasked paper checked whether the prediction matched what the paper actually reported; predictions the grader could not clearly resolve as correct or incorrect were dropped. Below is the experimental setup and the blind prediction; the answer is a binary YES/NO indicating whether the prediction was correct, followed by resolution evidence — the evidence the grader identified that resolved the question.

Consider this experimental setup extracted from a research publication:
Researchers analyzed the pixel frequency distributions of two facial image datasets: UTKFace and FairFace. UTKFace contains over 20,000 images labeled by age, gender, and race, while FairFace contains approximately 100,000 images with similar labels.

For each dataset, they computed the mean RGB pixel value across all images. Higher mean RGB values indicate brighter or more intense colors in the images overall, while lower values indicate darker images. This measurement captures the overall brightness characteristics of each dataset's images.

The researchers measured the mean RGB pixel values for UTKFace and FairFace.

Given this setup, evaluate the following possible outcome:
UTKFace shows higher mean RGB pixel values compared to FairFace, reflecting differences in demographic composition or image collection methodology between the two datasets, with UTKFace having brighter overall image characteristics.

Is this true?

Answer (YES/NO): YES